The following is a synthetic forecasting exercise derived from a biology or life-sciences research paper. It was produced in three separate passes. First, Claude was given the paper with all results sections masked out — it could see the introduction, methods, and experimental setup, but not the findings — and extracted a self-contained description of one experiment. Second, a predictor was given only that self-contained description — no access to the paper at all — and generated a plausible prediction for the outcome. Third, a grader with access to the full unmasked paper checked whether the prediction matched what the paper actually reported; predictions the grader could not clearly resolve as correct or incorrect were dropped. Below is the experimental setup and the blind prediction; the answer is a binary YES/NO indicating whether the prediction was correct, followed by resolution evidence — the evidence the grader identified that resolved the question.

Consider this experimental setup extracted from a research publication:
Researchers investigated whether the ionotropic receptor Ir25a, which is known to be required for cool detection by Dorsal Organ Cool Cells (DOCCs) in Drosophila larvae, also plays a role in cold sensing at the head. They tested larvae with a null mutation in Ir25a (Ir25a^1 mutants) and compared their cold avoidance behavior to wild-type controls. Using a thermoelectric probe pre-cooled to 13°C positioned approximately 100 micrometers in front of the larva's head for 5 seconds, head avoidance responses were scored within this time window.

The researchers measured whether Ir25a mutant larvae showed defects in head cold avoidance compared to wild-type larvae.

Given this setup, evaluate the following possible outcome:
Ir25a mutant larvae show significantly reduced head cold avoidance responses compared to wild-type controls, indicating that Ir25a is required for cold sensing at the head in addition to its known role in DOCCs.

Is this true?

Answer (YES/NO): NO